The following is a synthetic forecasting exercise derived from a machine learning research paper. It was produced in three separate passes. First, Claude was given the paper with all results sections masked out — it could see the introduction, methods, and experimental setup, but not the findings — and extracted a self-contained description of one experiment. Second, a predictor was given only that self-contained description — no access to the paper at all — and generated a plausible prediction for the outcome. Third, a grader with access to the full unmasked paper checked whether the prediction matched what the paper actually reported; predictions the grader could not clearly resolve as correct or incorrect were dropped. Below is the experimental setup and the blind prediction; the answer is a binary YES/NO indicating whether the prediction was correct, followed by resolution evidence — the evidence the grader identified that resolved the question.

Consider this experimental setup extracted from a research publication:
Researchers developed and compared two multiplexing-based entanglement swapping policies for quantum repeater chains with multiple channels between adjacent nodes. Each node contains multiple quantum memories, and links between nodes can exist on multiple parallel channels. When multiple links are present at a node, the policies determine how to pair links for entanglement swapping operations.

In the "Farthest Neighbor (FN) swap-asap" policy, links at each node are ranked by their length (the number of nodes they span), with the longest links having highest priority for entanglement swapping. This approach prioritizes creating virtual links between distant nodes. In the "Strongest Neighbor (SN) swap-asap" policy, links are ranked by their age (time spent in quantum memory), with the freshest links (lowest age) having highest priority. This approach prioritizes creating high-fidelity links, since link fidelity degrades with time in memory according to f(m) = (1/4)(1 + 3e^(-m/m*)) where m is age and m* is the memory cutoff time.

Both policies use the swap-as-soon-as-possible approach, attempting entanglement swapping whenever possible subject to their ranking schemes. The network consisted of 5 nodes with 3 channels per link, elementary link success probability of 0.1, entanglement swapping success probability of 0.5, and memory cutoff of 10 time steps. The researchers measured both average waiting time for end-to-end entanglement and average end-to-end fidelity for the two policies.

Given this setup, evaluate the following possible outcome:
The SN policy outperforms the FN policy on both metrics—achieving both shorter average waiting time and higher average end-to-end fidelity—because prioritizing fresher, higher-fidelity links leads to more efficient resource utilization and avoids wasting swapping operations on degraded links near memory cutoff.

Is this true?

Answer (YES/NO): NO